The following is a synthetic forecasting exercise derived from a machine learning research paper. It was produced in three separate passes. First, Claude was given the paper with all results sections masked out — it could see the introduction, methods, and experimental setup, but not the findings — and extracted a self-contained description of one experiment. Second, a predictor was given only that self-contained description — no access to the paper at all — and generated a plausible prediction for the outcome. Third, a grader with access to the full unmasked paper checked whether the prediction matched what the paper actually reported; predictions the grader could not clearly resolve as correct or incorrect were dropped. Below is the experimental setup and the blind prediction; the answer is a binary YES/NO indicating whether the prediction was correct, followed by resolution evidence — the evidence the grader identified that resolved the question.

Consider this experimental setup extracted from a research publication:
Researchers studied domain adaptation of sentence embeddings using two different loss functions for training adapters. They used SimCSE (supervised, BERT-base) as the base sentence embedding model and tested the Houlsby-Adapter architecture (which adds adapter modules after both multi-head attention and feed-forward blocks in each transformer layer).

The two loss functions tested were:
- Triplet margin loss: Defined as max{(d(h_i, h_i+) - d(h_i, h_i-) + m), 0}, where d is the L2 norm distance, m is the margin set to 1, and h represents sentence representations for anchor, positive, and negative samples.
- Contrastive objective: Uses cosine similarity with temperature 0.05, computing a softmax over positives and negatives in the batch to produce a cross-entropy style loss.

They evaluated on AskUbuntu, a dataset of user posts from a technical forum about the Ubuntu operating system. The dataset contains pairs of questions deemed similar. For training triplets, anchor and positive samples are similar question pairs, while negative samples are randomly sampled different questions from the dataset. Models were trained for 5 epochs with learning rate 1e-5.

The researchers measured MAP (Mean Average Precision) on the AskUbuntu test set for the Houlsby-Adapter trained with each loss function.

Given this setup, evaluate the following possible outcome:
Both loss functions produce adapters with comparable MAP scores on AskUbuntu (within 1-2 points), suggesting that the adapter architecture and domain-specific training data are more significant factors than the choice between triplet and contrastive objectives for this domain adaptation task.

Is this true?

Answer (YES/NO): YES